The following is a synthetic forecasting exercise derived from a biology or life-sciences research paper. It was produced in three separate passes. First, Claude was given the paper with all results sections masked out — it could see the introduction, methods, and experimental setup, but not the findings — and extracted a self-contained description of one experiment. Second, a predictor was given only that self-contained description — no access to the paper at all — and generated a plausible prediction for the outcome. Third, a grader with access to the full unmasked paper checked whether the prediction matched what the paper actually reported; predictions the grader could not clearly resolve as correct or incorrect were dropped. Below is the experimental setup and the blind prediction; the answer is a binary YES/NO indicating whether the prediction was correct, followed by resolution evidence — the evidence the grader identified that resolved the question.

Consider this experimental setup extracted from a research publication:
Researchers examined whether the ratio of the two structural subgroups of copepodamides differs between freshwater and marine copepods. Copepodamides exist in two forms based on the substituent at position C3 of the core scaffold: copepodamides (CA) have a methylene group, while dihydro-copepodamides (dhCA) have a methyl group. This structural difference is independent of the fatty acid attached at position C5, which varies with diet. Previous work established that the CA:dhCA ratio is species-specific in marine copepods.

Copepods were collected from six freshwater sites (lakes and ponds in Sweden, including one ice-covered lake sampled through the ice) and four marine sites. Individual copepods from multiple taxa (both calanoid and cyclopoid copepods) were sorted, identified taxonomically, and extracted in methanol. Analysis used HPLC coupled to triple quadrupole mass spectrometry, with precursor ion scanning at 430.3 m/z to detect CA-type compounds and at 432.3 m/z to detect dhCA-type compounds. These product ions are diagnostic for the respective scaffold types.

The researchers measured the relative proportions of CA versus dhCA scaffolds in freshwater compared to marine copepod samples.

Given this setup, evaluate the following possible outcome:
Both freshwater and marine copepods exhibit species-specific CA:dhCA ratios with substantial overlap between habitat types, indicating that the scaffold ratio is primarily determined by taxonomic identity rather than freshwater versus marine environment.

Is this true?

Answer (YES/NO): NO